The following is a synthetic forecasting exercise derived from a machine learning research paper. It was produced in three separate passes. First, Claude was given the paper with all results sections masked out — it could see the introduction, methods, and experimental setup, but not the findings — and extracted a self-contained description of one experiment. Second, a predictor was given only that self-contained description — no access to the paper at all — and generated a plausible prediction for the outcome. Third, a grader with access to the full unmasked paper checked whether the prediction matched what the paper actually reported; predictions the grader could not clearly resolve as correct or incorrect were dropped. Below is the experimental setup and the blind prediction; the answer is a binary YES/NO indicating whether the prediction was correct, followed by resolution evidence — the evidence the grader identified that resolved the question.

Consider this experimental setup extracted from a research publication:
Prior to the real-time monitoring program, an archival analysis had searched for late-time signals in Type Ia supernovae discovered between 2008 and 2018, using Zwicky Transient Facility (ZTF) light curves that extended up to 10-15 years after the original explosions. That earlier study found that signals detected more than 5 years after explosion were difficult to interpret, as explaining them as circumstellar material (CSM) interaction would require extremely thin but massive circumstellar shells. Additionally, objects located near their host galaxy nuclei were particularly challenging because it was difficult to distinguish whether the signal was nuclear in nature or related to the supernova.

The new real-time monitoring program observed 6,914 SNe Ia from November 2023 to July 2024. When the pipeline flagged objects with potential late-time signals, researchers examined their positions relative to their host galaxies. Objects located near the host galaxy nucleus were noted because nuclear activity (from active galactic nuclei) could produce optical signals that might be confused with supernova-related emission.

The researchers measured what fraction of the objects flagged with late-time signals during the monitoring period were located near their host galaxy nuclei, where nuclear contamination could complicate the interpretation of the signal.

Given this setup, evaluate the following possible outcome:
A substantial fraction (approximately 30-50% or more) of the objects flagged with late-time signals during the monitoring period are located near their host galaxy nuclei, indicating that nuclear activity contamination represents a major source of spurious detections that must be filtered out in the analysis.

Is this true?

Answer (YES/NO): YES